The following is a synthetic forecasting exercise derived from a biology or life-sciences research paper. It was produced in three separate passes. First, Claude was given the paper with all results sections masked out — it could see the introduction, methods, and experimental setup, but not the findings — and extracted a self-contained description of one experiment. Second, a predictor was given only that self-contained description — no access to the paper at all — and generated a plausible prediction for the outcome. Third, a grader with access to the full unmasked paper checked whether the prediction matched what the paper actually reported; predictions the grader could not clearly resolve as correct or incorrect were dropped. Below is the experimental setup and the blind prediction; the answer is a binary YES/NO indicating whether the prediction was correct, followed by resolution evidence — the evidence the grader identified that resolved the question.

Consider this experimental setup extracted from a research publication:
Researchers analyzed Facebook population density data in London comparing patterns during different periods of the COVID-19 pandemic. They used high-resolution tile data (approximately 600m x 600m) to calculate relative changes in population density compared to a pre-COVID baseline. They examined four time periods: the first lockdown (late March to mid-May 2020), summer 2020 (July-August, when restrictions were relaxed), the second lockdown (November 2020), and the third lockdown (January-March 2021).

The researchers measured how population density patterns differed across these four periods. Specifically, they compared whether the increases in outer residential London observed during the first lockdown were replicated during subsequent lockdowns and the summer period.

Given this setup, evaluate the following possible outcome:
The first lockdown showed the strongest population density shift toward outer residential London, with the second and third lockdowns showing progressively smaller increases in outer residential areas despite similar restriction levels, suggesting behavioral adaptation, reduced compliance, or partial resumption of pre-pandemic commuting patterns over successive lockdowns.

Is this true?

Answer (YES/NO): NO